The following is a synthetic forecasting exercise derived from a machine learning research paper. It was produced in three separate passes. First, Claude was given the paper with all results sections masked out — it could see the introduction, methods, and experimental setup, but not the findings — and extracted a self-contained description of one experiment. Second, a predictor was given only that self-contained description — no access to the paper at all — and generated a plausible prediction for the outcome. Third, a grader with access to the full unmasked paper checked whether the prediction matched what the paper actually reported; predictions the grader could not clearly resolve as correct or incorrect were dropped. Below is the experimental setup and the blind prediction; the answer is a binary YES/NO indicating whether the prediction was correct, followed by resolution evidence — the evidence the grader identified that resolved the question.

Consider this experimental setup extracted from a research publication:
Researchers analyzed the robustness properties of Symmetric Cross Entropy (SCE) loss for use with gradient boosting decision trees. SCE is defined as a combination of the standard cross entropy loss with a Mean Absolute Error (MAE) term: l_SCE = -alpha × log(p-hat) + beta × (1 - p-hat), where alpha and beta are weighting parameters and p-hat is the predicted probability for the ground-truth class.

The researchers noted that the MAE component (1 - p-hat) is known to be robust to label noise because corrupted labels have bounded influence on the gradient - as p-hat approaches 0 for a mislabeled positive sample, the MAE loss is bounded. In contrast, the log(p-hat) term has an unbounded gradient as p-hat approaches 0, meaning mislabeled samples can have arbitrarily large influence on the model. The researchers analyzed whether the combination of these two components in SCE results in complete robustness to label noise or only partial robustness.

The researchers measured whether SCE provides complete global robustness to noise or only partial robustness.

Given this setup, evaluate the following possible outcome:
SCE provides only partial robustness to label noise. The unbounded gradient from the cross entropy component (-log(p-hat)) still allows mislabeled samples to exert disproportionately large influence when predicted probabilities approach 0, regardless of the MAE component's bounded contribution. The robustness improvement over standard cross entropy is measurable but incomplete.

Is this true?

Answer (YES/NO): YES